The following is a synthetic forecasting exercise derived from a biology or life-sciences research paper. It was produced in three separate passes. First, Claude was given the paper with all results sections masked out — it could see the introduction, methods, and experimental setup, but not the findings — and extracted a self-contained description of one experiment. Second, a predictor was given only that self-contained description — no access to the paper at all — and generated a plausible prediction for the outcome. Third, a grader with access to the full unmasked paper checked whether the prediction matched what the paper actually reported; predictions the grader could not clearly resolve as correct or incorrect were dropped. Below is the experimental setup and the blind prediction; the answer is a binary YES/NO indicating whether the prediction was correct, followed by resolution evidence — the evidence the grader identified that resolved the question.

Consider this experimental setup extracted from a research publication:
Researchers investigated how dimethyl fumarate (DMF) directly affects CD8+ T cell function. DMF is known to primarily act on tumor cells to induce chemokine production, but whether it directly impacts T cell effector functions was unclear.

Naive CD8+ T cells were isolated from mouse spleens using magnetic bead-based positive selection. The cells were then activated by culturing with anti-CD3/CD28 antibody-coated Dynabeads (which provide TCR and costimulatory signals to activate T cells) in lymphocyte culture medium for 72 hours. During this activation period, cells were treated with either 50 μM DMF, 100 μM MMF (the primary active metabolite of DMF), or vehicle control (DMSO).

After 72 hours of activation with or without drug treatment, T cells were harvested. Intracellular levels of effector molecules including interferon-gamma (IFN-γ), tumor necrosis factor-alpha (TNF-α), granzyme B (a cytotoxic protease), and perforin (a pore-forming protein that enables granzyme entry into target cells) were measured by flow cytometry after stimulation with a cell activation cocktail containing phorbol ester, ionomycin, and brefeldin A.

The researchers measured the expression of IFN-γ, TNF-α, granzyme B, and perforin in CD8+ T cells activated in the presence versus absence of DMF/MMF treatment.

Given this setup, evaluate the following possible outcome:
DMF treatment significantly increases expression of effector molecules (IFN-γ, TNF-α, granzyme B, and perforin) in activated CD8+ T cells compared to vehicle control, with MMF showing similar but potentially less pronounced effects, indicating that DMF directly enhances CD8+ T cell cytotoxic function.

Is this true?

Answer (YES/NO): NO